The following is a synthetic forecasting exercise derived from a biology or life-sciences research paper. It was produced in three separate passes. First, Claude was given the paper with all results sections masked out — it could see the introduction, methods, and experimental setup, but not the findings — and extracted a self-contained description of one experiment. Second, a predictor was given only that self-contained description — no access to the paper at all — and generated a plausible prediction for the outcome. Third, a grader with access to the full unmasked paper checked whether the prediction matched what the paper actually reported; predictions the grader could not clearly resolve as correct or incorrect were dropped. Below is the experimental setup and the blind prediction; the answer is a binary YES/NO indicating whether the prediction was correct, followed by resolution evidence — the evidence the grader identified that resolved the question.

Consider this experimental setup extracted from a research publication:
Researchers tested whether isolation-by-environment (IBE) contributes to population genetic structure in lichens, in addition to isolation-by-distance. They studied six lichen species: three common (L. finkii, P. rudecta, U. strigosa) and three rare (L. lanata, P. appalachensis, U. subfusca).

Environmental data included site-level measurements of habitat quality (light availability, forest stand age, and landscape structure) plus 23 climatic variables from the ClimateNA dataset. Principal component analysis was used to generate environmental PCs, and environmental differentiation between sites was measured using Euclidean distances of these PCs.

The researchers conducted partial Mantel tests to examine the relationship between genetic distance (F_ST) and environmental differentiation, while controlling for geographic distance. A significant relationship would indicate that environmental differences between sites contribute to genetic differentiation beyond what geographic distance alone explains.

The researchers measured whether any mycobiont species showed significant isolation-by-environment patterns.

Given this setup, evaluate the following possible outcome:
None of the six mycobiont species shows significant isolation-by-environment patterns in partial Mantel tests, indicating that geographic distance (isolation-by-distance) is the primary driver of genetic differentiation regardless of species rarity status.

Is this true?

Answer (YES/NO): NO